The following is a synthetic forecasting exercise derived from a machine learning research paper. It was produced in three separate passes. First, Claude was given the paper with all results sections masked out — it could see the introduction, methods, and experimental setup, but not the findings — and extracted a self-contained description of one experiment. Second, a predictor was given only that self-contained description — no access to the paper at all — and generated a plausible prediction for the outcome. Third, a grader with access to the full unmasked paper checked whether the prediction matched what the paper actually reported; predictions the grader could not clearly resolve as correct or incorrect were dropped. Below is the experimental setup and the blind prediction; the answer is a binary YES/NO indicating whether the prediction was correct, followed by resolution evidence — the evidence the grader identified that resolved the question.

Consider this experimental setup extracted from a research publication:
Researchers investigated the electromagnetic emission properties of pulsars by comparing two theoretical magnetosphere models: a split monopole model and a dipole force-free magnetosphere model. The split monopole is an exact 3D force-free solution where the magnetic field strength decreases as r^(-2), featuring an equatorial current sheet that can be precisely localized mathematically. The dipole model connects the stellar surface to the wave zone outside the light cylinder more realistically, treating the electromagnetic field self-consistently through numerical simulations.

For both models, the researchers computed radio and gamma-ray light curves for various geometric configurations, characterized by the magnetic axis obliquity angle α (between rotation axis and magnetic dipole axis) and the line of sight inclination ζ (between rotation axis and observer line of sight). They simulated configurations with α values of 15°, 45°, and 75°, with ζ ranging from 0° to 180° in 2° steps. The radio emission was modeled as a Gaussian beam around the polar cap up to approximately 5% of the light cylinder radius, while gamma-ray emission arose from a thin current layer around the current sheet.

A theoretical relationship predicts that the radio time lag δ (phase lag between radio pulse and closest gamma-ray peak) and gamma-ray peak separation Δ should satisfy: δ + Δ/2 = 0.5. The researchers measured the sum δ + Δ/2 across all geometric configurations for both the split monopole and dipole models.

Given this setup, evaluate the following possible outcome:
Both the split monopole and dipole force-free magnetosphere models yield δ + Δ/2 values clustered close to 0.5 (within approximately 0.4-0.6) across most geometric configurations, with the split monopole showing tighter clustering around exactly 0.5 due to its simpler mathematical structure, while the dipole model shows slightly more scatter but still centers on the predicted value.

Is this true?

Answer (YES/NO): NO